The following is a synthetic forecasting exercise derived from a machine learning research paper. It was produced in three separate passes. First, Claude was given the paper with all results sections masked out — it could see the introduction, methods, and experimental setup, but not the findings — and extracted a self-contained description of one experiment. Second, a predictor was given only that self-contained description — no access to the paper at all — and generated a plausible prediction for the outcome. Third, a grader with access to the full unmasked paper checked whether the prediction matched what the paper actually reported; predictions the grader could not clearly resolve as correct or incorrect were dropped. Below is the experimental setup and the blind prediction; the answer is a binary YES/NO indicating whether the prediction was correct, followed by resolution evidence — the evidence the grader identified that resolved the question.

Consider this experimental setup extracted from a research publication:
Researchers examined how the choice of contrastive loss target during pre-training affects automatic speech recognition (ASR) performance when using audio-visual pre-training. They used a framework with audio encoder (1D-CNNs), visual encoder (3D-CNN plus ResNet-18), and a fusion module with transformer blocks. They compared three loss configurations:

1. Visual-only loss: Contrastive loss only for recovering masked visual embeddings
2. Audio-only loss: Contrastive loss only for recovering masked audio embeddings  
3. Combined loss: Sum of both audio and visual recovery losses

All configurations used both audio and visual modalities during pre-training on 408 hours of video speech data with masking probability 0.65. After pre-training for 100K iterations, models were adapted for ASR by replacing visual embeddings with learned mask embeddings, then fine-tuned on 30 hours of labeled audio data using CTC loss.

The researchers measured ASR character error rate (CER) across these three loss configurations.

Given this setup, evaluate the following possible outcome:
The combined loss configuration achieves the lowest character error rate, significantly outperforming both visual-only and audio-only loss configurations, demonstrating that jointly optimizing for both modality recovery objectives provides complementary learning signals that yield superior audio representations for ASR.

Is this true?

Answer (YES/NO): NO